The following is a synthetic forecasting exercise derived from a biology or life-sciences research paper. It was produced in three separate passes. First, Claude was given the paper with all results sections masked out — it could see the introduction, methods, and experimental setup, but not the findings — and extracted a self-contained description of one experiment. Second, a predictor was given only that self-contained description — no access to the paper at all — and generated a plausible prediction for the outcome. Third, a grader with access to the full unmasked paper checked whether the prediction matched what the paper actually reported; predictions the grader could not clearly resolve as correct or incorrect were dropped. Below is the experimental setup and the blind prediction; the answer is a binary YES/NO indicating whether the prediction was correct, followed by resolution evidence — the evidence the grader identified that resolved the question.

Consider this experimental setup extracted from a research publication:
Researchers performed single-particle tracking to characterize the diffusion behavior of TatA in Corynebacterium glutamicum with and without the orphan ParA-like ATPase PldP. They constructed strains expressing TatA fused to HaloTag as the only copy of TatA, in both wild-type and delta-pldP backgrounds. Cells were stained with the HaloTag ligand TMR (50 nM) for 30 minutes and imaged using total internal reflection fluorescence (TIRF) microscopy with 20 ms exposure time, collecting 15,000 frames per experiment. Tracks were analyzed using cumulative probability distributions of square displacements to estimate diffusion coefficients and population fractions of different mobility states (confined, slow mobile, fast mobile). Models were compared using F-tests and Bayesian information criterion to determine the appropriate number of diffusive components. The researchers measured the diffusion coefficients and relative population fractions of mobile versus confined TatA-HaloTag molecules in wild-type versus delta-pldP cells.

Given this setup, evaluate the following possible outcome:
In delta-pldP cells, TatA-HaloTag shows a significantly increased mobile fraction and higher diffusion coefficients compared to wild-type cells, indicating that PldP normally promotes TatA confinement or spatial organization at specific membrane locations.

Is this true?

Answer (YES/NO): NO